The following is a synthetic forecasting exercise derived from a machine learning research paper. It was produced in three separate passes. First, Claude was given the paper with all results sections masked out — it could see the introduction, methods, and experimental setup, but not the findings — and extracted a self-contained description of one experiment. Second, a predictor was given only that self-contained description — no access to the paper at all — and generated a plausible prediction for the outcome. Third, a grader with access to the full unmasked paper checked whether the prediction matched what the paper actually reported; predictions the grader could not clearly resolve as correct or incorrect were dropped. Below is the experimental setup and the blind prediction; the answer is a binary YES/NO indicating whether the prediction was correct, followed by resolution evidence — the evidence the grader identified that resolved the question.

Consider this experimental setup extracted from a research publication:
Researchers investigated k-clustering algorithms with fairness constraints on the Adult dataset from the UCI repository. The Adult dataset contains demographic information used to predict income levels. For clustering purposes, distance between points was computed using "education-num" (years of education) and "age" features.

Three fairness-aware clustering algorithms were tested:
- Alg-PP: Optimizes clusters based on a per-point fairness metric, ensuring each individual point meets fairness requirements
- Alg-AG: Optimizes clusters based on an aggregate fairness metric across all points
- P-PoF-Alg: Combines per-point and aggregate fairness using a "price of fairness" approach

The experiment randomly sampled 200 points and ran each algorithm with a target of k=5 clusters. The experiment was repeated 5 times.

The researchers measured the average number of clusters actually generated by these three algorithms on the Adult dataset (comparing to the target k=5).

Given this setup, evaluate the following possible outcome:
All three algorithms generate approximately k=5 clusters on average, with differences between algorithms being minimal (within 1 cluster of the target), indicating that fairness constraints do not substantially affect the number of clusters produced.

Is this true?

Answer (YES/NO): NO